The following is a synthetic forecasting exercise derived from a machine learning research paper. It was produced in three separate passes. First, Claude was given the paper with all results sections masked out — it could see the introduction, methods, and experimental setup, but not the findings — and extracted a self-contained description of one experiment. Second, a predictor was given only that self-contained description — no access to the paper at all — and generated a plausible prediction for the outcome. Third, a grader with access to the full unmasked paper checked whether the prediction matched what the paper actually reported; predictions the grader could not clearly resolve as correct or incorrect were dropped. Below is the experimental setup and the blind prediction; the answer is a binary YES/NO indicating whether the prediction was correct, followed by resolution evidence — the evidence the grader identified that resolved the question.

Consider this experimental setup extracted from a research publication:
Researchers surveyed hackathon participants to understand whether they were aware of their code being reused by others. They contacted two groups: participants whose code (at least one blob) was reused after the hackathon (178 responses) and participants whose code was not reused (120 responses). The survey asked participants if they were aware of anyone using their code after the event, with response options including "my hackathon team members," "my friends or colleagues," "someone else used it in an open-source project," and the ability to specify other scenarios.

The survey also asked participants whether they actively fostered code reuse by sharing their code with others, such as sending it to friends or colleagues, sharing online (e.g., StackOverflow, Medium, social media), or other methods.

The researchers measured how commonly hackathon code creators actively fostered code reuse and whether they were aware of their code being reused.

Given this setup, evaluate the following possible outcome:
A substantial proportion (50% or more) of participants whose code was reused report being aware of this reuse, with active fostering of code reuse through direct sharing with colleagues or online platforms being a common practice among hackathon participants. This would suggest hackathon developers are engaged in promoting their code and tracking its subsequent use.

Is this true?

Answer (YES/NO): NO